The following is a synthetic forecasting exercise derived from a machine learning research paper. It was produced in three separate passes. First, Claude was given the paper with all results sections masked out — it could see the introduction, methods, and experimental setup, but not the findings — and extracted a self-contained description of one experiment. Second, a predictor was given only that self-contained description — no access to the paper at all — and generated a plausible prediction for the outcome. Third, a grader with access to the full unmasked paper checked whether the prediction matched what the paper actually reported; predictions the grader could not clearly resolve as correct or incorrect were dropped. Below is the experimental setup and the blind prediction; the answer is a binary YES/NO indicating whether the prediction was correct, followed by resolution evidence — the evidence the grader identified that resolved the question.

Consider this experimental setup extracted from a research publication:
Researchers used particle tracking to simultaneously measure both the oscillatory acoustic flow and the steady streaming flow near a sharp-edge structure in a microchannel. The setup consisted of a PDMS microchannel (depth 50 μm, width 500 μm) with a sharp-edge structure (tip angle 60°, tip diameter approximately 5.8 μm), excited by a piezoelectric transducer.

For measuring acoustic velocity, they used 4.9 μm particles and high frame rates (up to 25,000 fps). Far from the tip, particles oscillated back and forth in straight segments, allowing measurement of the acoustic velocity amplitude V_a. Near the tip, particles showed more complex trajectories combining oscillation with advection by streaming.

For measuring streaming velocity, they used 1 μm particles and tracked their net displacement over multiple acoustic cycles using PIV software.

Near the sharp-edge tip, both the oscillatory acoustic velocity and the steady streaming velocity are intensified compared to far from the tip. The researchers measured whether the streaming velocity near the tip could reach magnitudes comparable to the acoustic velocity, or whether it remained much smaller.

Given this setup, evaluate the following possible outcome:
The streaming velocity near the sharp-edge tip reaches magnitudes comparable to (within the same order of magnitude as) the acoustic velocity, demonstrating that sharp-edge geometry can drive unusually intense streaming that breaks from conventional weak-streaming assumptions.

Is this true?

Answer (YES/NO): YES